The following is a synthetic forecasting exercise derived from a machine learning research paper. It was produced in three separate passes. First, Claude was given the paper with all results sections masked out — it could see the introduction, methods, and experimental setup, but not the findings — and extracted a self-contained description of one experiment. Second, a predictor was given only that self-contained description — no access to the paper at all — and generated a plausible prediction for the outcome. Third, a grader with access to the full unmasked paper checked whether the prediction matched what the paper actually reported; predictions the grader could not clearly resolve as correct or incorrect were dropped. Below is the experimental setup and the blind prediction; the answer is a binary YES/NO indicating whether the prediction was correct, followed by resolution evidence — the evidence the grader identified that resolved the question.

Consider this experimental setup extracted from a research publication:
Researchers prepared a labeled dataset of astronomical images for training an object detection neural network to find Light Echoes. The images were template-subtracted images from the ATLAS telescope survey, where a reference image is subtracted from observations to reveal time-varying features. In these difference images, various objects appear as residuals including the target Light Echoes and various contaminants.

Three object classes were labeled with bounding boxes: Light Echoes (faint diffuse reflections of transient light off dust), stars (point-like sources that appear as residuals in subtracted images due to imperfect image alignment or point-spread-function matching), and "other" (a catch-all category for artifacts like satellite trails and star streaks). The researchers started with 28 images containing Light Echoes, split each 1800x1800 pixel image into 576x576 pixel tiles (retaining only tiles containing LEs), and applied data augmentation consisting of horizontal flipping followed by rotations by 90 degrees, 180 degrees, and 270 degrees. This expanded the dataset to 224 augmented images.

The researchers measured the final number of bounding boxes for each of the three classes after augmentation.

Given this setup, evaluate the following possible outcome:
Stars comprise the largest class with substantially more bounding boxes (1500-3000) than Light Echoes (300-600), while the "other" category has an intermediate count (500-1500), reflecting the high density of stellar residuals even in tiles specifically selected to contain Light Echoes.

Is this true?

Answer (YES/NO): NO